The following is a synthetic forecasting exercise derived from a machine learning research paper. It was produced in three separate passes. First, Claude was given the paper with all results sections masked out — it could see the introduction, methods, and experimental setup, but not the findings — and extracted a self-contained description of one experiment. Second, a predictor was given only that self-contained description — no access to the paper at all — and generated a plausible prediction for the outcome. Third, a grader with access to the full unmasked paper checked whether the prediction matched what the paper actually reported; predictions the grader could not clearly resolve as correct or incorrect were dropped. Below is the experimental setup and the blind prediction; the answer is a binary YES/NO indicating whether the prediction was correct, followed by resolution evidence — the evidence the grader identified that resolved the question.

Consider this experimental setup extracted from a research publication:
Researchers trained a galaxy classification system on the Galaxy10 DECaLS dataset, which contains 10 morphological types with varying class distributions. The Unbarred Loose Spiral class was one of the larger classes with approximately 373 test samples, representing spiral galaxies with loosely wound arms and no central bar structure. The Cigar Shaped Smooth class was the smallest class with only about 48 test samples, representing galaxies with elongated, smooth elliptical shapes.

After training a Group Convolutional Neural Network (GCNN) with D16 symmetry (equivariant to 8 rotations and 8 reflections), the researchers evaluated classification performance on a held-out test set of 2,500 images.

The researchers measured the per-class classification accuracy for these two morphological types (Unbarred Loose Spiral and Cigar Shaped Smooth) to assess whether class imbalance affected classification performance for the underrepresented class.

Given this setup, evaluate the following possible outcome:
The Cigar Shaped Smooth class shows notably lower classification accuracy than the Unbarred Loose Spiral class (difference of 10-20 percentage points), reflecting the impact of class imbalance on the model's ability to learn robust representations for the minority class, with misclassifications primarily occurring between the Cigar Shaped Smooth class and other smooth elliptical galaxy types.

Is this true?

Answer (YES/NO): NO